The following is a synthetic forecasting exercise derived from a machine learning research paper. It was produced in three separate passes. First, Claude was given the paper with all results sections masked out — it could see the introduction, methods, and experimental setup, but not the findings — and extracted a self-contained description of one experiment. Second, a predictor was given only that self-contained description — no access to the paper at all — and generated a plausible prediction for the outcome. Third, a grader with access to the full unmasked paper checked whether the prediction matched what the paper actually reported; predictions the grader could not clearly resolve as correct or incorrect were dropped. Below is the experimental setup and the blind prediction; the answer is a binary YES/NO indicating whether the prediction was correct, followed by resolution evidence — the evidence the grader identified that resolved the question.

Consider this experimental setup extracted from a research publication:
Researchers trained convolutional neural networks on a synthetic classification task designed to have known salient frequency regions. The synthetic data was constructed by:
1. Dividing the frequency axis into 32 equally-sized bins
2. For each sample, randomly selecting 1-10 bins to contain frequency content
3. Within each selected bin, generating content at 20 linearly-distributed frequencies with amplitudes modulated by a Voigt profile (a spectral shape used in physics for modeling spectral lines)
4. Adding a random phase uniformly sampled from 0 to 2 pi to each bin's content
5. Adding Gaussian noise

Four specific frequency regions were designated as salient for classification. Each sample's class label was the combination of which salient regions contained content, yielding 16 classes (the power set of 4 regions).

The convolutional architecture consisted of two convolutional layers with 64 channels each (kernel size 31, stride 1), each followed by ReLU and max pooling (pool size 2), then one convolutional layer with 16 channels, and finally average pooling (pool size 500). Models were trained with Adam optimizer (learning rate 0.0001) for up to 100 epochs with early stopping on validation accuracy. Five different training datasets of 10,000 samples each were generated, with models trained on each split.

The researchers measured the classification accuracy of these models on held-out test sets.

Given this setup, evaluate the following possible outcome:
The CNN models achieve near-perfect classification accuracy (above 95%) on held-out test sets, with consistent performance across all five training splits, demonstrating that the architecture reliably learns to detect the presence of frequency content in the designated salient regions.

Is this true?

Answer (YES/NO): YES